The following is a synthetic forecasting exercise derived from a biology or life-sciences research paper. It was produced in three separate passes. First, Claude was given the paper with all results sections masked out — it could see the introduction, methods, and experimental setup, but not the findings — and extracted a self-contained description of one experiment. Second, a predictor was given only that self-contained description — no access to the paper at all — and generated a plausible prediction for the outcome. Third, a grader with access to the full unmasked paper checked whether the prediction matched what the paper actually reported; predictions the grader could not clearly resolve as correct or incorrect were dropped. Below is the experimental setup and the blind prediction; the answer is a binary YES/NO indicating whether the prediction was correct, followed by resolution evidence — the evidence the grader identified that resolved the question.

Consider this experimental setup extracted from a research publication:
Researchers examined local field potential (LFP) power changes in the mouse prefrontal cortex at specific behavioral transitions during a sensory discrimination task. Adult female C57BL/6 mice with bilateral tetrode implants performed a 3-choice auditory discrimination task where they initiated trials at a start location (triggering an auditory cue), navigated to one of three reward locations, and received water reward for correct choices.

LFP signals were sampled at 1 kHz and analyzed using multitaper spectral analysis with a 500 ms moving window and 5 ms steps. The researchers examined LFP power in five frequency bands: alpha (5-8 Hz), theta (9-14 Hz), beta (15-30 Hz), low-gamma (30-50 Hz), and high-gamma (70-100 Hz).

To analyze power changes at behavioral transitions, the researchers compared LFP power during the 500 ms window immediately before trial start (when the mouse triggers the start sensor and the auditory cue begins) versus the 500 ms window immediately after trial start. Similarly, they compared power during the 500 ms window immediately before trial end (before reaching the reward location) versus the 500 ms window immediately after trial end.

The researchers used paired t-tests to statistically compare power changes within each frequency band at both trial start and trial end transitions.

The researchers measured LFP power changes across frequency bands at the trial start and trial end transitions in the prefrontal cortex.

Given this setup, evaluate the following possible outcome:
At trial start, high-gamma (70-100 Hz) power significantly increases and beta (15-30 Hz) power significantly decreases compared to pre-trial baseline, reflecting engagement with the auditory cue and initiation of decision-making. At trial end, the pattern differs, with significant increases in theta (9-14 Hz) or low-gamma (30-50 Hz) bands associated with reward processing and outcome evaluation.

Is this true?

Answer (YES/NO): NO